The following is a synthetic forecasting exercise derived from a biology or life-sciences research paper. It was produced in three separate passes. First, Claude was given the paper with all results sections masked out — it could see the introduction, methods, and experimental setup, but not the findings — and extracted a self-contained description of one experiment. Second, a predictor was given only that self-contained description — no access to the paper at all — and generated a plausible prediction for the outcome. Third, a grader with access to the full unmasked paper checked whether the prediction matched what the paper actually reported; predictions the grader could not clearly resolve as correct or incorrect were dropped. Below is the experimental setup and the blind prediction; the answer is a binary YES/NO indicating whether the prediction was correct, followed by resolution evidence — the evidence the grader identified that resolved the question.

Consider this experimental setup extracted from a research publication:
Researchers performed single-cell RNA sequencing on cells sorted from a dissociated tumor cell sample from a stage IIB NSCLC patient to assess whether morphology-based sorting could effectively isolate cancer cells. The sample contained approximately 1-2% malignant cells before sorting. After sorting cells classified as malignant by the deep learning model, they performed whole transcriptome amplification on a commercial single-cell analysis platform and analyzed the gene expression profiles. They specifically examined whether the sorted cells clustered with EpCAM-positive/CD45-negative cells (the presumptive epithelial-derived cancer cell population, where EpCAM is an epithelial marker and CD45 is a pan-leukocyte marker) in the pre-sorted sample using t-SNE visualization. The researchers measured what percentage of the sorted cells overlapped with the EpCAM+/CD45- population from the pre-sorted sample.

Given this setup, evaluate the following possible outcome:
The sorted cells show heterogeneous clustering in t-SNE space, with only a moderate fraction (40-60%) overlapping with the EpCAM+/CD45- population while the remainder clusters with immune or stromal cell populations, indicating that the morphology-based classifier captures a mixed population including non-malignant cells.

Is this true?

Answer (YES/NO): NO